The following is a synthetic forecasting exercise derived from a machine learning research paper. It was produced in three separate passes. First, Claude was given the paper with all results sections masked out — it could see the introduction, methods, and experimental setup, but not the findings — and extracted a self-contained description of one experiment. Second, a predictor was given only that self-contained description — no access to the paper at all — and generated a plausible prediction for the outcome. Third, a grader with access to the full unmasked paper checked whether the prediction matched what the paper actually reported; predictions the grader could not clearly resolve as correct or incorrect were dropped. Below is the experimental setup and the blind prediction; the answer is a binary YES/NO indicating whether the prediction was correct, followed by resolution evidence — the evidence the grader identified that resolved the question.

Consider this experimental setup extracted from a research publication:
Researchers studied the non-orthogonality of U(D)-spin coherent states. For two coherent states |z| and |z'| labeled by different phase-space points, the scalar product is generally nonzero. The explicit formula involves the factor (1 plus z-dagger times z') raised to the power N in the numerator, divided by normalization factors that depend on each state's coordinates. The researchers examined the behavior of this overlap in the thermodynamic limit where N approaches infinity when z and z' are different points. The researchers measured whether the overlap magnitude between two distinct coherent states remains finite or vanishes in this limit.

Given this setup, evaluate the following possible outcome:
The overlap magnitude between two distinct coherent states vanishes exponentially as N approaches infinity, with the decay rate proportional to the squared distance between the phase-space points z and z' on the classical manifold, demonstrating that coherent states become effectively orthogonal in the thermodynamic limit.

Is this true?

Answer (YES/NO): NO